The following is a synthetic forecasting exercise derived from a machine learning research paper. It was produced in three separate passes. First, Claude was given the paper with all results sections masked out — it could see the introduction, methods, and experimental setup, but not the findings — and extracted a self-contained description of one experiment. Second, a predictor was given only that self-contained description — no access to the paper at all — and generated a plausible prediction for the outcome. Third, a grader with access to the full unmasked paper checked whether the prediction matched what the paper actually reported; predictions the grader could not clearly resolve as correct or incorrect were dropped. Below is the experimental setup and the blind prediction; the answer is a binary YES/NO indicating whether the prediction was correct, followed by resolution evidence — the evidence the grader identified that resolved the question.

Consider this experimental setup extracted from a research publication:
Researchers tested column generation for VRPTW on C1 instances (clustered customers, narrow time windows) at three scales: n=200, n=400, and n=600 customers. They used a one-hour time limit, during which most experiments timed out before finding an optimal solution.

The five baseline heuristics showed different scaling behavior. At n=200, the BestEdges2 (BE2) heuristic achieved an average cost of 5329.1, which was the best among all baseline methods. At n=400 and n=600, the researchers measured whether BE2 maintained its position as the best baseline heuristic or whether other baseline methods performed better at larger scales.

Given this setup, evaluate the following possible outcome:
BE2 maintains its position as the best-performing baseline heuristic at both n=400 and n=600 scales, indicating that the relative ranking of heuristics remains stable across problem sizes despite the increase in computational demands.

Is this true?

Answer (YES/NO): NO